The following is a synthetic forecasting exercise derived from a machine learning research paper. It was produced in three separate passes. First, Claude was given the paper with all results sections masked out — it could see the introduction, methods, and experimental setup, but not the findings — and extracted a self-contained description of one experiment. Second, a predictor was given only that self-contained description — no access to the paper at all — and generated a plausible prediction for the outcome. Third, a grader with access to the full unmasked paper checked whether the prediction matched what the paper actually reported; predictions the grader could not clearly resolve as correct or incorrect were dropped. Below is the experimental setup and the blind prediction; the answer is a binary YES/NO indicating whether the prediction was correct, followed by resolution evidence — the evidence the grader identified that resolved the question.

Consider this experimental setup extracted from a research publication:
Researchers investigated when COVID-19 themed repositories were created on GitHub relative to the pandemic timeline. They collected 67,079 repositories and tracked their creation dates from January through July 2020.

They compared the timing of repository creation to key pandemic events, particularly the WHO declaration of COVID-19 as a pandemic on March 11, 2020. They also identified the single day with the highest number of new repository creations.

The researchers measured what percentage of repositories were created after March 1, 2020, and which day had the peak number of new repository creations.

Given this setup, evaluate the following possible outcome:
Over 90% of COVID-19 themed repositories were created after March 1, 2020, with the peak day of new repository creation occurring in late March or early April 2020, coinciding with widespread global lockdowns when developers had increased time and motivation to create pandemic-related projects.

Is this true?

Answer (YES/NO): YES